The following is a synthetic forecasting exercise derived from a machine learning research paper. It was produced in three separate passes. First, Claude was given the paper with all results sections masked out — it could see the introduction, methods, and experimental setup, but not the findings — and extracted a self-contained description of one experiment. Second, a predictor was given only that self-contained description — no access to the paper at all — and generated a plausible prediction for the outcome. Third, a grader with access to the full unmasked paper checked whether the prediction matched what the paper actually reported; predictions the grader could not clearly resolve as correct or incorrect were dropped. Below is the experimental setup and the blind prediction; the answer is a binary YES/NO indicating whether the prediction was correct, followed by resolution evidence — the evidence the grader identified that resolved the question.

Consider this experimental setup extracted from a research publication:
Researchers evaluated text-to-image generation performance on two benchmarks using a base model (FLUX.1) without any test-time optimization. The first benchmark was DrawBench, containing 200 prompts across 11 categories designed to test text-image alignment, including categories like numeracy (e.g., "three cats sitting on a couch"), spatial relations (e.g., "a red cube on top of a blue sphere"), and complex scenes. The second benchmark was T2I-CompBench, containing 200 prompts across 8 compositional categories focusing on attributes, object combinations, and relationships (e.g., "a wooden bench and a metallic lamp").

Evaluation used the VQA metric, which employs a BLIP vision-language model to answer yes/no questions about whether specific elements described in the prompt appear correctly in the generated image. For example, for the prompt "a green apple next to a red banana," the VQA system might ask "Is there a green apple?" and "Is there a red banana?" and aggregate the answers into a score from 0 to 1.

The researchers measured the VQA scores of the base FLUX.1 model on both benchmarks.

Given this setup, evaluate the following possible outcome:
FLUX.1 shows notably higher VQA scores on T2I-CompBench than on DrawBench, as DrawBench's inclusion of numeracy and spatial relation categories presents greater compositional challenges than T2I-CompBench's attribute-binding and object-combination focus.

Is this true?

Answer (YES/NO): YES